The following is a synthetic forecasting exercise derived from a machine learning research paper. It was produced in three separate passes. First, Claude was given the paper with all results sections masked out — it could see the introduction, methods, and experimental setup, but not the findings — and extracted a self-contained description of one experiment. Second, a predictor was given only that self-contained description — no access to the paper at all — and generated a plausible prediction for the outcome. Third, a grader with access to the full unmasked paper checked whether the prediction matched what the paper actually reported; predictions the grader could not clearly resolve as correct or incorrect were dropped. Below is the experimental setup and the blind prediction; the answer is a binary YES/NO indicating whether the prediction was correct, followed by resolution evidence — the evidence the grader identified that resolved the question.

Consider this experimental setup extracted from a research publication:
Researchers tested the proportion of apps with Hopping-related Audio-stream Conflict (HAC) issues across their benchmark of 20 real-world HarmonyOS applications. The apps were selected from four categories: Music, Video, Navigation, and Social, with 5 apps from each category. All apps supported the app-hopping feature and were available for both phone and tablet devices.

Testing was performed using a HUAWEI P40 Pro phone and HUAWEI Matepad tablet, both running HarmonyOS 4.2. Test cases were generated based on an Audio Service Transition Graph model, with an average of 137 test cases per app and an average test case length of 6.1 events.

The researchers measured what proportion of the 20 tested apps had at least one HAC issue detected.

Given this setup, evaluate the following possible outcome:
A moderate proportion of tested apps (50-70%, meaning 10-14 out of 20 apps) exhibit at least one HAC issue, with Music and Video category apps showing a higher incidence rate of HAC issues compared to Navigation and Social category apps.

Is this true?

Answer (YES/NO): NO